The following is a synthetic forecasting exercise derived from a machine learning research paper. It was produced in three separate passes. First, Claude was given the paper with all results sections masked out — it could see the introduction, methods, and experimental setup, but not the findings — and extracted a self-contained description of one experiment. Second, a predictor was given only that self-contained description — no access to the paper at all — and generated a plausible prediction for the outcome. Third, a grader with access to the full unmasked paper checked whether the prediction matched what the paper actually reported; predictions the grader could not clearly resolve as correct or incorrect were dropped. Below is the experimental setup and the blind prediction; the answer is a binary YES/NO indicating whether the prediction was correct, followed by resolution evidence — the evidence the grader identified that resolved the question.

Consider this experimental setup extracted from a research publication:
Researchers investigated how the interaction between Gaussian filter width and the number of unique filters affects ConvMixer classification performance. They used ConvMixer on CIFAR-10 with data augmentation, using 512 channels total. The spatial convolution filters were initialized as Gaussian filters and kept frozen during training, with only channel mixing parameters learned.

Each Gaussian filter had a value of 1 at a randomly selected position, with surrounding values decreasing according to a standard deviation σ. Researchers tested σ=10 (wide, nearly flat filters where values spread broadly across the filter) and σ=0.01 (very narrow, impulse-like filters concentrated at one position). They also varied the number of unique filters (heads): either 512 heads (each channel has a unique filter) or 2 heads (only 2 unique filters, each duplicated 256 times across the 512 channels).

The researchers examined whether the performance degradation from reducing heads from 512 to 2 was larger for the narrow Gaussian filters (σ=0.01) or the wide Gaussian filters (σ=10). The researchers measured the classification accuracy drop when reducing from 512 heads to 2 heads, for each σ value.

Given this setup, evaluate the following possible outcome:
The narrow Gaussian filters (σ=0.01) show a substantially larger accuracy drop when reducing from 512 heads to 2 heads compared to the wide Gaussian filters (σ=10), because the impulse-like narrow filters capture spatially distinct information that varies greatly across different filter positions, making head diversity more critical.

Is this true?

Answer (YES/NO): YES